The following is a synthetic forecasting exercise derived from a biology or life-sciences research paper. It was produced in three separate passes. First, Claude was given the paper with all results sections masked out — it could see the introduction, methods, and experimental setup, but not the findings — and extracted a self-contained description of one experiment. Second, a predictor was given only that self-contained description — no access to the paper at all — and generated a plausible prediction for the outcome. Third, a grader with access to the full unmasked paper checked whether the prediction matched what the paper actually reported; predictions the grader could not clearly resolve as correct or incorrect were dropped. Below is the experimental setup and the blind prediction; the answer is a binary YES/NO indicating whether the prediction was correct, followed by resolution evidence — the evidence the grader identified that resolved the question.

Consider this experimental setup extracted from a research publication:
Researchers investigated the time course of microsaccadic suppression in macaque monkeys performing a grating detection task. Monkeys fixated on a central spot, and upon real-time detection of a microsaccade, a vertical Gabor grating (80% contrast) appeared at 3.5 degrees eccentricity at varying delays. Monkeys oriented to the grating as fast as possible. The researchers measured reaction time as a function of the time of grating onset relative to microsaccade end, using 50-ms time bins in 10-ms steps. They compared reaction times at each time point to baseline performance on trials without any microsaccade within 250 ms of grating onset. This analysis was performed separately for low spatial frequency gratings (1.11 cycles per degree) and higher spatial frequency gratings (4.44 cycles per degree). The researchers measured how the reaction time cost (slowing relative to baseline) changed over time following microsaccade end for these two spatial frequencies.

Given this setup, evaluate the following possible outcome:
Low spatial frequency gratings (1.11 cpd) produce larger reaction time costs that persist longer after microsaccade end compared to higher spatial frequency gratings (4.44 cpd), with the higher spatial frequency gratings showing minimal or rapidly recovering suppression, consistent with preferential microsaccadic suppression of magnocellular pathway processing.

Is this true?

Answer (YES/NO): YES